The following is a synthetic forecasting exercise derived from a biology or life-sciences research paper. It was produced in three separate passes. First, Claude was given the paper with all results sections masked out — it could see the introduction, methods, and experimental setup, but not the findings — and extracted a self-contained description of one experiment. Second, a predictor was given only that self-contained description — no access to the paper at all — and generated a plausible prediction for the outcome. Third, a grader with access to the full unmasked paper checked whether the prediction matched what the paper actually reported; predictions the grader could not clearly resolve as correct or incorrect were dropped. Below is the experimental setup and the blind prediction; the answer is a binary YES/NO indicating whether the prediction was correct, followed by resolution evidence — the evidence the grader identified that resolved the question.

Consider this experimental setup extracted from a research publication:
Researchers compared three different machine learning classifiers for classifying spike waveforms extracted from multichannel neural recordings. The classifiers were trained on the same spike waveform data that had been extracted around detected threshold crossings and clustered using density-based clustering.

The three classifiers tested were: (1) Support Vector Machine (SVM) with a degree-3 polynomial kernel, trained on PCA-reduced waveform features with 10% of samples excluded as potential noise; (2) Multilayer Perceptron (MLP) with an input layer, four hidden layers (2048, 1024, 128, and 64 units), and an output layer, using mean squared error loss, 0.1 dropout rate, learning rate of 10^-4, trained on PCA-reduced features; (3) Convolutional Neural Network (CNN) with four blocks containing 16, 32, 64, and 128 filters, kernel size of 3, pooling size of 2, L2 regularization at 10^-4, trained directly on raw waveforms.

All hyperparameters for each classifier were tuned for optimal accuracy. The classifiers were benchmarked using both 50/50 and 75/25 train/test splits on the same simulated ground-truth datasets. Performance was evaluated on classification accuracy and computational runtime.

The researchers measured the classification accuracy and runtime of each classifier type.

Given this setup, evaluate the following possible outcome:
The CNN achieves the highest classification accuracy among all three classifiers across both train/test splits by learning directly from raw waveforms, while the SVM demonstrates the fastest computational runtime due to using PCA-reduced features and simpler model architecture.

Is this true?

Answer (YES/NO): NO